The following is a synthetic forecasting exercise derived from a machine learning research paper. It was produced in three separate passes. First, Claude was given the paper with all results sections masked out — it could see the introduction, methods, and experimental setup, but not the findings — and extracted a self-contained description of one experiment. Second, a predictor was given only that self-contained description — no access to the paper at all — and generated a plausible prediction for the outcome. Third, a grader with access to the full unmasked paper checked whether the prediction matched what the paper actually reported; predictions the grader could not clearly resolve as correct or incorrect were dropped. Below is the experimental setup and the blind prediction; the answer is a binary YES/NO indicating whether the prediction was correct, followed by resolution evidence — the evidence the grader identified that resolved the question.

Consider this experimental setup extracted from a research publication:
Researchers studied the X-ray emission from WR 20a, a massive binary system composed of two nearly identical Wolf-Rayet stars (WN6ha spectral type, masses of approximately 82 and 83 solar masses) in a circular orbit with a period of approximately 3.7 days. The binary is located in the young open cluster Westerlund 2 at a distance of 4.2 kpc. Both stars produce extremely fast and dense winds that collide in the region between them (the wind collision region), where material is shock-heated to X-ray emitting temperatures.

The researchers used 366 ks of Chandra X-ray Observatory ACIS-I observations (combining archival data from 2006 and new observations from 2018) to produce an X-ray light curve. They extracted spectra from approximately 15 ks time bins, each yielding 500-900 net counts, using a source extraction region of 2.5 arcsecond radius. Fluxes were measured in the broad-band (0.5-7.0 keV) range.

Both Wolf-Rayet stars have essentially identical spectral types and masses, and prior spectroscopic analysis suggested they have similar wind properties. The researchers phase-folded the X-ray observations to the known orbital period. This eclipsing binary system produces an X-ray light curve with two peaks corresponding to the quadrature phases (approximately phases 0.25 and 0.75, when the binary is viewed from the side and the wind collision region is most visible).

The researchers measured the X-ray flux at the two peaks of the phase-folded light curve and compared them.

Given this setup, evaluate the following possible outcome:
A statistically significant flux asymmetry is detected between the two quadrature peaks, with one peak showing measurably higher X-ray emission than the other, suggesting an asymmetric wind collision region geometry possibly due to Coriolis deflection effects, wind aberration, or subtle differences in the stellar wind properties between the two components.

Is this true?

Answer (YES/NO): YES